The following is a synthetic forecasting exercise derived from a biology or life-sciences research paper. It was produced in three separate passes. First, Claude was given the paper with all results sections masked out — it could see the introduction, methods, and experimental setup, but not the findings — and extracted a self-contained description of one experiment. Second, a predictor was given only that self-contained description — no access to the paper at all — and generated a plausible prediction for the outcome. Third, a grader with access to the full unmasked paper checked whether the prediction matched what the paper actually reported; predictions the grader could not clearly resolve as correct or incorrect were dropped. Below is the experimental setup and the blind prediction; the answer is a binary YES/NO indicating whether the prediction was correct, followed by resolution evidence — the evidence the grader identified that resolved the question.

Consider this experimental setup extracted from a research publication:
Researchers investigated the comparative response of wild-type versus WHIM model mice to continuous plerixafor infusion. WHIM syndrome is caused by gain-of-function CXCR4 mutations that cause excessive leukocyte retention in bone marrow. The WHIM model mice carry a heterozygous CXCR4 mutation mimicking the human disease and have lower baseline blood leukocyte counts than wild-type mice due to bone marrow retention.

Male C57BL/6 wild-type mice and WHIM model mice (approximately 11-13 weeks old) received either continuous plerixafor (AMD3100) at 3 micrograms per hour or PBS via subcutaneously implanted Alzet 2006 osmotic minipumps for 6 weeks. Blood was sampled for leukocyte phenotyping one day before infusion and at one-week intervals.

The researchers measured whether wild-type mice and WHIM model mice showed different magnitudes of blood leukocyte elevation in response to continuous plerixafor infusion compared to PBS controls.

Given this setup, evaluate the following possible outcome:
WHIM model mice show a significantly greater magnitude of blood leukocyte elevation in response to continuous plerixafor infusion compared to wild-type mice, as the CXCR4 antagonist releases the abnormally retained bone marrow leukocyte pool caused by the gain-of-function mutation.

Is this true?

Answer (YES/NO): NO